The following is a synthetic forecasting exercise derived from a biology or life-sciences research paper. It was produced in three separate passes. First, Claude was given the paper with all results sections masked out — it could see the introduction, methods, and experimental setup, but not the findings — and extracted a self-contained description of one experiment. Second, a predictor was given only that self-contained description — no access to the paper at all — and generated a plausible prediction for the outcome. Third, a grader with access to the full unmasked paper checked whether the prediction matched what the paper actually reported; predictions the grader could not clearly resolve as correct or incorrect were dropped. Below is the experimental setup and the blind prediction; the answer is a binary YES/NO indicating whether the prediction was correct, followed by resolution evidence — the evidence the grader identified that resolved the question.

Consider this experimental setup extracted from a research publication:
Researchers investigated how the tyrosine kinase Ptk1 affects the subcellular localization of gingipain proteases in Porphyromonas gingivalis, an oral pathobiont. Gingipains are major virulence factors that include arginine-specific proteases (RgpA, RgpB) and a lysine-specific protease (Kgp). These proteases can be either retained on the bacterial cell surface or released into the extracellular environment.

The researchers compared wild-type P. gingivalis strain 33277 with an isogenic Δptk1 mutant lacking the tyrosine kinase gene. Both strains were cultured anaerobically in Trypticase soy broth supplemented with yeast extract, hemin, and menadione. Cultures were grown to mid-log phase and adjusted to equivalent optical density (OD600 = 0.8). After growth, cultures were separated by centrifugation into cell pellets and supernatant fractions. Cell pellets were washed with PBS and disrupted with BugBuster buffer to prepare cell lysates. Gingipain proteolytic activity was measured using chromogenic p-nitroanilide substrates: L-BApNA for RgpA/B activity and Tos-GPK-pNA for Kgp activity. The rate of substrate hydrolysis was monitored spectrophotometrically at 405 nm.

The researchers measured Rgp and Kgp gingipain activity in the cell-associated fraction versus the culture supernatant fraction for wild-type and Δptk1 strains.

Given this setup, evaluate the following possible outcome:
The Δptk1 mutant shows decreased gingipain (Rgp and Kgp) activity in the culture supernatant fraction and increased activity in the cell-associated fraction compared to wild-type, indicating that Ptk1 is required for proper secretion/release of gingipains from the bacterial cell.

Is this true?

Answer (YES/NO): YES